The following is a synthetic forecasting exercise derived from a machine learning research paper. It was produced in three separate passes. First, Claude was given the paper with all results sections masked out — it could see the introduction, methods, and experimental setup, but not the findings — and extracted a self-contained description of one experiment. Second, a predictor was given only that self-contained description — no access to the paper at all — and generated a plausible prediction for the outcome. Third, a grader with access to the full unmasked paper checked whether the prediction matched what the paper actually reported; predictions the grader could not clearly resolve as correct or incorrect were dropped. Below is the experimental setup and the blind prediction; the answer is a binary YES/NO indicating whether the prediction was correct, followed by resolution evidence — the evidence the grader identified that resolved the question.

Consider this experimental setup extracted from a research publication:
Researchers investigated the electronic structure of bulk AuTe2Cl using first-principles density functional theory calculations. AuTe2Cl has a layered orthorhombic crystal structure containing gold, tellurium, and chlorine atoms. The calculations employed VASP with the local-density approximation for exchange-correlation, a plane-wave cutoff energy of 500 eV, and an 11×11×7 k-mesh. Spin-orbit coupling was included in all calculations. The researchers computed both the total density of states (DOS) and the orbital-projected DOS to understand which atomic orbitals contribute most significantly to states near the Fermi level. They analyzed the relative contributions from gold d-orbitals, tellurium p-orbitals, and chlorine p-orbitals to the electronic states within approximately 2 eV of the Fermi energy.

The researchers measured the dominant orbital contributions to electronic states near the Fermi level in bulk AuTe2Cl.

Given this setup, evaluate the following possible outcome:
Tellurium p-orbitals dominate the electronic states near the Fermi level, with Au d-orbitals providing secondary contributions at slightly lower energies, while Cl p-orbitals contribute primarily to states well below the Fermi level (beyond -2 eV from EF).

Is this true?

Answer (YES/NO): NO